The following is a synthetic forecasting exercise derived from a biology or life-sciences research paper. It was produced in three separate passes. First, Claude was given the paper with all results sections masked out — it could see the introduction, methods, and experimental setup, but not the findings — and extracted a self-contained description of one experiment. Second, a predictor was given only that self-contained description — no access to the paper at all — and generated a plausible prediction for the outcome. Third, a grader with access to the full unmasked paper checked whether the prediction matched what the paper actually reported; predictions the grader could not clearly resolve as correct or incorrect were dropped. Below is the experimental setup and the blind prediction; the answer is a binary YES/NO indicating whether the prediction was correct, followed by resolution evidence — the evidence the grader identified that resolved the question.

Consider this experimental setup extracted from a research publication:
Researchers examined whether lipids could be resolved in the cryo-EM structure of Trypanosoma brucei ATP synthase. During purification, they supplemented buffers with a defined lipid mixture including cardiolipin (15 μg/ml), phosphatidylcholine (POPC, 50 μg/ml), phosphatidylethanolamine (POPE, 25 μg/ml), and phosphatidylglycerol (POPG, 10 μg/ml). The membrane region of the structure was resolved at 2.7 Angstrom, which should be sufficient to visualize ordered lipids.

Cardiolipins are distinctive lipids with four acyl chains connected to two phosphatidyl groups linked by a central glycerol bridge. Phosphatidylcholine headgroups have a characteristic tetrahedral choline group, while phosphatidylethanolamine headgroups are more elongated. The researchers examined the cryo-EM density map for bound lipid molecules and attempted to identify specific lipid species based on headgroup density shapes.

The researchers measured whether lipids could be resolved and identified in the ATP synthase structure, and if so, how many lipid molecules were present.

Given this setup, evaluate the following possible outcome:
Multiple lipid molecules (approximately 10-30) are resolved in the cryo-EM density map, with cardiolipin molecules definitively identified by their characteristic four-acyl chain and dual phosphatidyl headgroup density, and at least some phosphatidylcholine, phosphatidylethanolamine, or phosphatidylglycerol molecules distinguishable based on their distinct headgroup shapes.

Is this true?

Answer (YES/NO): NO